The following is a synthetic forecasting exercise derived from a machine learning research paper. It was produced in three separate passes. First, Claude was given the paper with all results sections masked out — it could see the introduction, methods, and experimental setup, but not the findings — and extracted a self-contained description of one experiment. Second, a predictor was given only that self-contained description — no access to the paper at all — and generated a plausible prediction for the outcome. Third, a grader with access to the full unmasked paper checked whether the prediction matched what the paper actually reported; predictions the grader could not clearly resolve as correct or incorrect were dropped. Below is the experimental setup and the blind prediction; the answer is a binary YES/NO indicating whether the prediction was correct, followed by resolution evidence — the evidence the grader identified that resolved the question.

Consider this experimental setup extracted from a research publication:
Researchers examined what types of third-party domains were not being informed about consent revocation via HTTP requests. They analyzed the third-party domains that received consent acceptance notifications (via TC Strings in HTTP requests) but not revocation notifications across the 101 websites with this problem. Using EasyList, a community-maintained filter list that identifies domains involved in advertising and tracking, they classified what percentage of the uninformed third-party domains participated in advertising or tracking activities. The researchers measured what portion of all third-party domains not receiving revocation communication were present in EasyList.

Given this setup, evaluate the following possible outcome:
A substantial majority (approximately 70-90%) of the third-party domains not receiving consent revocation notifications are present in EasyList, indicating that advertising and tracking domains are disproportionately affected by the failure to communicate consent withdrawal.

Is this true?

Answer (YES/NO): YES